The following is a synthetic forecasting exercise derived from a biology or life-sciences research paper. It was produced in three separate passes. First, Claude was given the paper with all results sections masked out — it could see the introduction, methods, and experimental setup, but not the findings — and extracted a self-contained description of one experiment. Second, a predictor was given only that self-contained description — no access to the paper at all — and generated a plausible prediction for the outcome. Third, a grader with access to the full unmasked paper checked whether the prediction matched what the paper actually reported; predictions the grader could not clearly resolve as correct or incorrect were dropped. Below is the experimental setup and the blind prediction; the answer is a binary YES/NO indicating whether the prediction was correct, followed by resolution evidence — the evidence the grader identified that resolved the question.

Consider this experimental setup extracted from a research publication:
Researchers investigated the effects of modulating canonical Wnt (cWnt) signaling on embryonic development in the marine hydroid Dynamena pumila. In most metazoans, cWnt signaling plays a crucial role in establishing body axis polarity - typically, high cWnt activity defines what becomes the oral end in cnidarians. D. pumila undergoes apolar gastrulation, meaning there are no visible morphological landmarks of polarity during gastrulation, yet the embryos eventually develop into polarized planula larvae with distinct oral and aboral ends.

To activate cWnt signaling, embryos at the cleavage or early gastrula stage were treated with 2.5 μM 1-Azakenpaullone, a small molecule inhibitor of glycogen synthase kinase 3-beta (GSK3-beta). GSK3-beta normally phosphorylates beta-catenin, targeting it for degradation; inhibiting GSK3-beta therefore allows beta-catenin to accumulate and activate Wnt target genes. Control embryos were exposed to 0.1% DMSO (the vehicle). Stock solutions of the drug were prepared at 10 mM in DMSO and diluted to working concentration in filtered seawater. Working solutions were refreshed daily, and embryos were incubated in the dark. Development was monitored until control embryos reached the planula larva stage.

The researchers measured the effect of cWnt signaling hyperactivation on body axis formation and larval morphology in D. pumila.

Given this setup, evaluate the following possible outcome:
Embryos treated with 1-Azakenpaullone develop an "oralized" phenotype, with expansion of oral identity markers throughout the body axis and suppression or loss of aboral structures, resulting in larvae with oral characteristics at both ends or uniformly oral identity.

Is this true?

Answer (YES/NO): NO